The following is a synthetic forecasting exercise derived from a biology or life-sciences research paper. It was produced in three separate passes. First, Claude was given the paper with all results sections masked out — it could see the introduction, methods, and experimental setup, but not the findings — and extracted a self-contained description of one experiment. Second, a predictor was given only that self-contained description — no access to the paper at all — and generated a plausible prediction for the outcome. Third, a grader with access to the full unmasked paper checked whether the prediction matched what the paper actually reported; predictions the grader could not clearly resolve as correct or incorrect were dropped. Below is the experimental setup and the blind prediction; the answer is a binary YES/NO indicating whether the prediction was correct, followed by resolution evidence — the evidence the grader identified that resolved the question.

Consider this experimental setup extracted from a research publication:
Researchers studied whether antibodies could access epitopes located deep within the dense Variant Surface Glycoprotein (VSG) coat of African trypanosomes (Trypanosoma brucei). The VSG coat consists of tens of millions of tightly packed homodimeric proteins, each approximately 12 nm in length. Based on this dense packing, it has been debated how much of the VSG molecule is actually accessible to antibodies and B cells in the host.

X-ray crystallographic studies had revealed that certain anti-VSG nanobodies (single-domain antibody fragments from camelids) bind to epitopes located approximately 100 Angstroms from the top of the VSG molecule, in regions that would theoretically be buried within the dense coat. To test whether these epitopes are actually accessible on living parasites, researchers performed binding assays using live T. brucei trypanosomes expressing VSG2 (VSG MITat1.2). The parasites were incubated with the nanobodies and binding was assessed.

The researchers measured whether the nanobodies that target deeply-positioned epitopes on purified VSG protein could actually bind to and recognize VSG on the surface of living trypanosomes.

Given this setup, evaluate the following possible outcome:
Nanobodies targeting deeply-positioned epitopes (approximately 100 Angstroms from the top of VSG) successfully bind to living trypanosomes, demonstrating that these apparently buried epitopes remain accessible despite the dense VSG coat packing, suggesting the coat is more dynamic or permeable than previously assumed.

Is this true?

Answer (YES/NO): YES